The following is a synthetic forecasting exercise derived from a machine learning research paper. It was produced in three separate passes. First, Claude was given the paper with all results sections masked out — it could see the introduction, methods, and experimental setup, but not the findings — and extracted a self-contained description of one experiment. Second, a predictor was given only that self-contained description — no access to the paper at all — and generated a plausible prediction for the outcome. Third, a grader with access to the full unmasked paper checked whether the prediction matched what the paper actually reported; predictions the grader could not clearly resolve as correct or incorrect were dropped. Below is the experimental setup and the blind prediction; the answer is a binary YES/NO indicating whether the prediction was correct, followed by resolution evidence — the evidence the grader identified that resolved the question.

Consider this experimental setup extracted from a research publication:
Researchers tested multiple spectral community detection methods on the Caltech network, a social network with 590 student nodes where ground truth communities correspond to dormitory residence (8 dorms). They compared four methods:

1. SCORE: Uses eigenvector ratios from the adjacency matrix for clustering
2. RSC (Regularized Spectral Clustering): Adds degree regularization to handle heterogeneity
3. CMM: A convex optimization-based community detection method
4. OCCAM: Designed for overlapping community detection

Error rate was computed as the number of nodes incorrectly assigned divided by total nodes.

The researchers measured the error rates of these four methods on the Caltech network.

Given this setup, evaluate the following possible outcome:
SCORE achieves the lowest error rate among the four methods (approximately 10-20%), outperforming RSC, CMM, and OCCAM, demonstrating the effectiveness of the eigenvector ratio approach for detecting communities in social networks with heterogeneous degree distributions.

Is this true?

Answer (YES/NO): NO